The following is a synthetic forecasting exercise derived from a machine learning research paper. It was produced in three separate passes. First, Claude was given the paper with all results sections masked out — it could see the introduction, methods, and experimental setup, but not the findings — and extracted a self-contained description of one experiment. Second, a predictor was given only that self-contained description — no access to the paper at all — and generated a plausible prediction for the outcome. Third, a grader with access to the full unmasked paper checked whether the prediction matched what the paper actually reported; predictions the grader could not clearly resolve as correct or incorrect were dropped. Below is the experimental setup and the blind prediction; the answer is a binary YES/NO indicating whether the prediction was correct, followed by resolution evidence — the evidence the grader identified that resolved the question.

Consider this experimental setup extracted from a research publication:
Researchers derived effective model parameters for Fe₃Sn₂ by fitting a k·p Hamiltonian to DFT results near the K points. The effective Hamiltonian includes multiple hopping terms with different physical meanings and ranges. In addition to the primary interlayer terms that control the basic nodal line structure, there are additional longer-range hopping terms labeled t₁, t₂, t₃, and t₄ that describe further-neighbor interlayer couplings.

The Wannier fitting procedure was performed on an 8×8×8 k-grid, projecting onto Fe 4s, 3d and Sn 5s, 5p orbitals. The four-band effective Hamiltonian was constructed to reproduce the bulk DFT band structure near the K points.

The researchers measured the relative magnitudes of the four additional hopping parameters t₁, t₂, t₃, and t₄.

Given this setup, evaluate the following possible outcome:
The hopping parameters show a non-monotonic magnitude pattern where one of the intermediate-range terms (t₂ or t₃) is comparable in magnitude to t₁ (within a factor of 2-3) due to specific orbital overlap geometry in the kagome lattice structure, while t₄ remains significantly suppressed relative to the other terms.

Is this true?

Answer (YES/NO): NO